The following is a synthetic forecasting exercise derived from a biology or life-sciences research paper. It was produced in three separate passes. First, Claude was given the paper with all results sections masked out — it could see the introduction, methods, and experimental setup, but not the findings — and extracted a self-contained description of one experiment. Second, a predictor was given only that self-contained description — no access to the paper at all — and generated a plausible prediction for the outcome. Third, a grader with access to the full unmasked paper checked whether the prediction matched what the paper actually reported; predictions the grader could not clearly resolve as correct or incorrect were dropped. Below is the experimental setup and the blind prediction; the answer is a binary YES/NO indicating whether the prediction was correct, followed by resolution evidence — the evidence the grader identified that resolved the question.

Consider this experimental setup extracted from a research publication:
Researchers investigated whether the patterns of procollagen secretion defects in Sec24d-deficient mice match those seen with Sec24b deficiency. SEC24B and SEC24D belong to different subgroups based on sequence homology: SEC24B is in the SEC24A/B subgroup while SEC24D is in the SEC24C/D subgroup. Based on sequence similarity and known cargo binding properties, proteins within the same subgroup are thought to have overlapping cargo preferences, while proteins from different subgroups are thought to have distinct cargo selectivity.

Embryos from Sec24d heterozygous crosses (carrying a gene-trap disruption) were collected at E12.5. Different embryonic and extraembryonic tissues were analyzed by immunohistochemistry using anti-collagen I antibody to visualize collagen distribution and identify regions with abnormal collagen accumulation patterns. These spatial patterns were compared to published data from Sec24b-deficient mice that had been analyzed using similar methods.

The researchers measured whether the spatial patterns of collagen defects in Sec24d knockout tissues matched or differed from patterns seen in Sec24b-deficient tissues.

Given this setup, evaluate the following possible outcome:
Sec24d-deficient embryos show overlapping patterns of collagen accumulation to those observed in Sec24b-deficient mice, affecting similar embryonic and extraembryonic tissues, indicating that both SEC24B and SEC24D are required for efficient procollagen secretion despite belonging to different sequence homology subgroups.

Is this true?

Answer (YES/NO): YES